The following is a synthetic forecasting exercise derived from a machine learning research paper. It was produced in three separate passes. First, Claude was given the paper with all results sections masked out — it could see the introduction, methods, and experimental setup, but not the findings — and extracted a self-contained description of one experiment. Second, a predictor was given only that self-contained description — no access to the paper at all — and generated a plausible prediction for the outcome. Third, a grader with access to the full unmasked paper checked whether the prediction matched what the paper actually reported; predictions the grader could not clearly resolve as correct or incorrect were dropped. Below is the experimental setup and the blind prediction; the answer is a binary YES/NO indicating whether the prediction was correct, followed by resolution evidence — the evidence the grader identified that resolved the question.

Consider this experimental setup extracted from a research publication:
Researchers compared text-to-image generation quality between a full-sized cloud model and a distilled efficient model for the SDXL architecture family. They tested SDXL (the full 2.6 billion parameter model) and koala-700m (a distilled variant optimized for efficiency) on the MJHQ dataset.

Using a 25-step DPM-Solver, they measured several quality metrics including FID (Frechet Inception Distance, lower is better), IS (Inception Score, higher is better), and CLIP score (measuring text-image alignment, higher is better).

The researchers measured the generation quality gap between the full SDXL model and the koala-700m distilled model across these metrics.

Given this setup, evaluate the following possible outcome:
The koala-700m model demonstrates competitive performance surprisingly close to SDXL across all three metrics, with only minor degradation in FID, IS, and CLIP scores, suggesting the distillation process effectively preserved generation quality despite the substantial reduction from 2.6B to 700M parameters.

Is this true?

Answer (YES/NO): NO